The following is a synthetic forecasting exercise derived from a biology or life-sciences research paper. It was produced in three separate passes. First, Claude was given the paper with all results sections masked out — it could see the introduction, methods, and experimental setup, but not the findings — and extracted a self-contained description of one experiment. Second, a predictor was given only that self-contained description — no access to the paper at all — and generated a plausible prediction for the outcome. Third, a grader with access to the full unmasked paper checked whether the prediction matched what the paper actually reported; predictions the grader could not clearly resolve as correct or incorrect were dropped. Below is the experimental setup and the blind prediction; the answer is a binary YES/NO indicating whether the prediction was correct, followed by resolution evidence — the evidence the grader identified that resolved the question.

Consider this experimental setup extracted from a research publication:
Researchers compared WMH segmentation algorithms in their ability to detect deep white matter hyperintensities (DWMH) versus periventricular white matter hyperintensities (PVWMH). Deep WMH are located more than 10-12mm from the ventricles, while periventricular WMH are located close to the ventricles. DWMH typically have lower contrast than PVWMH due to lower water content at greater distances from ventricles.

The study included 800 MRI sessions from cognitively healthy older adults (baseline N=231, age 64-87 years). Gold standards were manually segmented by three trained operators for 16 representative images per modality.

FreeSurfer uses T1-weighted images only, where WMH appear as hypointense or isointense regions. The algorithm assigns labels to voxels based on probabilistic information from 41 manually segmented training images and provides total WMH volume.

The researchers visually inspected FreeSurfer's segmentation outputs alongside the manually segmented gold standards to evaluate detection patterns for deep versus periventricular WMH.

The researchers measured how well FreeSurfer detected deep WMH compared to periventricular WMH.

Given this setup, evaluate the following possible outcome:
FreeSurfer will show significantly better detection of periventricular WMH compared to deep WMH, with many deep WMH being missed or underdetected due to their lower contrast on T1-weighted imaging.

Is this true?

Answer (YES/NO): YES